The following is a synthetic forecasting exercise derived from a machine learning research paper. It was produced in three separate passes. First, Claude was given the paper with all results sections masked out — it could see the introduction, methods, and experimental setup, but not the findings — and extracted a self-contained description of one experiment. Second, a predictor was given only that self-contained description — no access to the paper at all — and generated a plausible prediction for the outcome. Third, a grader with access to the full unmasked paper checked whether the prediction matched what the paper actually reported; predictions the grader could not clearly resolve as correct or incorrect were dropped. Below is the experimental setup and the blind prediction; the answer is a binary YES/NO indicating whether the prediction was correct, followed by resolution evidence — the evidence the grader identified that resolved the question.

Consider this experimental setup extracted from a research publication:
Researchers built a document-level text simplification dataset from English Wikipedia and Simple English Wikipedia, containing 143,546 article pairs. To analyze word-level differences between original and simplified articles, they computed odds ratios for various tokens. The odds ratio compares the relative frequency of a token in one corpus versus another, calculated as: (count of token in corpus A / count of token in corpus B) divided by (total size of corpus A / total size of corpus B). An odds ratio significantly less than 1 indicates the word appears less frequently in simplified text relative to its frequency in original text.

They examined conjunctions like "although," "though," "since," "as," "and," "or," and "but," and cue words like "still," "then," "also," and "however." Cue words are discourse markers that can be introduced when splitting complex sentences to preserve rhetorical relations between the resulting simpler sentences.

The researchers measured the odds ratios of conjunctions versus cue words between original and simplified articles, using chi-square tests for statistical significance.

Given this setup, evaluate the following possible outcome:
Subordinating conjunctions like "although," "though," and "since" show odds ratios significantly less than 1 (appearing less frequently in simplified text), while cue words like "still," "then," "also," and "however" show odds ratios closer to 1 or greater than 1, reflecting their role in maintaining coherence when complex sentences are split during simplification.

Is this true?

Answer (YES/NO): NO